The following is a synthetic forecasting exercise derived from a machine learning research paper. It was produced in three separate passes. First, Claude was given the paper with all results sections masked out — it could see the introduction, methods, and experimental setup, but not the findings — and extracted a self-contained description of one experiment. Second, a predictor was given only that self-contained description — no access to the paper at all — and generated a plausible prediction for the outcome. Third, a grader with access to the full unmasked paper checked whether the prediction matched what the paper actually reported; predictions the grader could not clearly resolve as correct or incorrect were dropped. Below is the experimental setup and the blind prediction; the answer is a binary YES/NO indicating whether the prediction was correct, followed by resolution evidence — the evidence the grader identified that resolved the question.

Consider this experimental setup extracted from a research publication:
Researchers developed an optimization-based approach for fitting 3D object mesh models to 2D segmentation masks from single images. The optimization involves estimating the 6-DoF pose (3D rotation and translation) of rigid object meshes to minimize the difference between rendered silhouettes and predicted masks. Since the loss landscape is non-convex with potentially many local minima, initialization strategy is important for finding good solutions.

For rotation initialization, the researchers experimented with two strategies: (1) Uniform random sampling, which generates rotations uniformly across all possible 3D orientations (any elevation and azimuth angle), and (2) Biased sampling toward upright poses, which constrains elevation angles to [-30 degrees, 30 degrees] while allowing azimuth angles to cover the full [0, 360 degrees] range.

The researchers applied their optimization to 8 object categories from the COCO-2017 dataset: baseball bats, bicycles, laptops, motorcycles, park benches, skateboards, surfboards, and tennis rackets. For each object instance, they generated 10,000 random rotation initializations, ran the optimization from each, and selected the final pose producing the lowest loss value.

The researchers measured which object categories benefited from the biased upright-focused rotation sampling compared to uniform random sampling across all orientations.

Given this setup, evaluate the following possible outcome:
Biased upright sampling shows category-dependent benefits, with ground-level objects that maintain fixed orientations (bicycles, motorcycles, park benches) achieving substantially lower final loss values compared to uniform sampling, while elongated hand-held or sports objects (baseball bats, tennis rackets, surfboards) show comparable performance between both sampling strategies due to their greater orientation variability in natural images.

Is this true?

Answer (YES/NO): NO